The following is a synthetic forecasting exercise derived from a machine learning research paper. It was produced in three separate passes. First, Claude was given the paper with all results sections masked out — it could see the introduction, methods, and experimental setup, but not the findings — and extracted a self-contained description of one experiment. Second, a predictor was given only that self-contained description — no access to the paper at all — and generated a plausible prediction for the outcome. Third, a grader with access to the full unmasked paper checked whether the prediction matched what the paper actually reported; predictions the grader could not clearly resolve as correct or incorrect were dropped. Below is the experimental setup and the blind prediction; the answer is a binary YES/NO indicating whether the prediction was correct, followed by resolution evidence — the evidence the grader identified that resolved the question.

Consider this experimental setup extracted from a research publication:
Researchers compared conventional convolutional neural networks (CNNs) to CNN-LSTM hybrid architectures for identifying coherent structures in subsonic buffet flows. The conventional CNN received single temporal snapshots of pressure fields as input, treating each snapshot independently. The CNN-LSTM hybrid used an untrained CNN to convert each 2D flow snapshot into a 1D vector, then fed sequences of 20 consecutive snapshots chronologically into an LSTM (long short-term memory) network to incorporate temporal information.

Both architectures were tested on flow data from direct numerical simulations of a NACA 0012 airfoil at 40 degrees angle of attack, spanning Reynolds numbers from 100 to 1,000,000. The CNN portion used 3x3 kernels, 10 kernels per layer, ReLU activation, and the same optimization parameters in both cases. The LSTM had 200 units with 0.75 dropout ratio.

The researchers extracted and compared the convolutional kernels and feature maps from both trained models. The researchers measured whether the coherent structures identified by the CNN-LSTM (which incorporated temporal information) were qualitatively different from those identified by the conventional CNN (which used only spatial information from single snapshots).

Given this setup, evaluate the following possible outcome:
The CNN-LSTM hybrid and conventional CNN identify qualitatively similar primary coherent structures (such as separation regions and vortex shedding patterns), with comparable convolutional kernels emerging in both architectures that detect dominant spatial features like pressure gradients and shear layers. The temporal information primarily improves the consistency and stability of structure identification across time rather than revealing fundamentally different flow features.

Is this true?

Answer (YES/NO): YES